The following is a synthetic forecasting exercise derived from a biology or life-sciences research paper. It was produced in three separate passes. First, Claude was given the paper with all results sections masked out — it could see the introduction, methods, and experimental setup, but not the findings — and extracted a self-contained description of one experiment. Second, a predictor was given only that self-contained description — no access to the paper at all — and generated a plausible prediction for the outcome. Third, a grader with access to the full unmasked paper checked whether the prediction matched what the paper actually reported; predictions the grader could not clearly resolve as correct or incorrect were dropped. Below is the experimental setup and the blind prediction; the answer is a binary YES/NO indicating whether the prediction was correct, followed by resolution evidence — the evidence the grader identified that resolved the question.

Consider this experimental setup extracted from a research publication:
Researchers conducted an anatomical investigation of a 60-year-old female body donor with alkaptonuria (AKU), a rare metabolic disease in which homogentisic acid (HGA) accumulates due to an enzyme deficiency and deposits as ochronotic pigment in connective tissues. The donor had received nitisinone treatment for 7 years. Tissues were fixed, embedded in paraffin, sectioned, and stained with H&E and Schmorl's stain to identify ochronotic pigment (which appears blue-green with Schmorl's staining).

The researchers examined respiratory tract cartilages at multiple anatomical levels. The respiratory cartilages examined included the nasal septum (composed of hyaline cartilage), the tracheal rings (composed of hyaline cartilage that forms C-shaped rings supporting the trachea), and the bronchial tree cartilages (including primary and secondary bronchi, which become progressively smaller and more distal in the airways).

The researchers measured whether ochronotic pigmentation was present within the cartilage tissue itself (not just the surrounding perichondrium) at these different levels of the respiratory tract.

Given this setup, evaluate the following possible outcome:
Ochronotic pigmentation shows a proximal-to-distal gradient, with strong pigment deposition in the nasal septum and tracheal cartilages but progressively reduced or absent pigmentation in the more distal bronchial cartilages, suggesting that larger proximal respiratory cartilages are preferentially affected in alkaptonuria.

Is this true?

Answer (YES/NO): NO